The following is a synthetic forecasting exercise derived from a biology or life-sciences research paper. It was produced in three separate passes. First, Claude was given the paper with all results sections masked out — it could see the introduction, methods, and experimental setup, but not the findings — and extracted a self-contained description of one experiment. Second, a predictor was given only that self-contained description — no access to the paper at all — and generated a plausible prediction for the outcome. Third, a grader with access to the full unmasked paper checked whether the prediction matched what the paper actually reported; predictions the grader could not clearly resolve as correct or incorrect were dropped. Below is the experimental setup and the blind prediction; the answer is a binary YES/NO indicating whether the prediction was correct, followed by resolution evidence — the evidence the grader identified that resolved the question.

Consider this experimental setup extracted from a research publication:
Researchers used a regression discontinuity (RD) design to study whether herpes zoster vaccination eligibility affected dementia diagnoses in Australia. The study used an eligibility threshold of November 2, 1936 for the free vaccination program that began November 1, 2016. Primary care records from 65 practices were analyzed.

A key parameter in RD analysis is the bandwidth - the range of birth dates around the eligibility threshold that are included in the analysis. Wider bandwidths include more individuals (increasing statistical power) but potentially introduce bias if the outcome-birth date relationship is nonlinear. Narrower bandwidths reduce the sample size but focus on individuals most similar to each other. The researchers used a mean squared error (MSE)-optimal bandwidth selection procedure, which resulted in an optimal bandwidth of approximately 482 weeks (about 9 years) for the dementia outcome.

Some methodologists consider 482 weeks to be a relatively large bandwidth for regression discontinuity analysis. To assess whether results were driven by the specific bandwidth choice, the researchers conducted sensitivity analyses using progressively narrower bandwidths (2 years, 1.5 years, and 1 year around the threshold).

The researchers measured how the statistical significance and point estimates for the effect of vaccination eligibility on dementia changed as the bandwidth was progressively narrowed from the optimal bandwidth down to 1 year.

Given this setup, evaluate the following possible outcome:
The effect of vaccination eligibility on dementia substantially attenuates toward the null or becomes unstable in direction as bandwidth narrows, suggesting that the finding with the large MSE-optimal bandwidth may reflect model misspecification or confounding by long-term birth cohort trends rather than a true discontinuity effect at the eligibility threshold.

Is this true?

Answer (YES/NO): NO